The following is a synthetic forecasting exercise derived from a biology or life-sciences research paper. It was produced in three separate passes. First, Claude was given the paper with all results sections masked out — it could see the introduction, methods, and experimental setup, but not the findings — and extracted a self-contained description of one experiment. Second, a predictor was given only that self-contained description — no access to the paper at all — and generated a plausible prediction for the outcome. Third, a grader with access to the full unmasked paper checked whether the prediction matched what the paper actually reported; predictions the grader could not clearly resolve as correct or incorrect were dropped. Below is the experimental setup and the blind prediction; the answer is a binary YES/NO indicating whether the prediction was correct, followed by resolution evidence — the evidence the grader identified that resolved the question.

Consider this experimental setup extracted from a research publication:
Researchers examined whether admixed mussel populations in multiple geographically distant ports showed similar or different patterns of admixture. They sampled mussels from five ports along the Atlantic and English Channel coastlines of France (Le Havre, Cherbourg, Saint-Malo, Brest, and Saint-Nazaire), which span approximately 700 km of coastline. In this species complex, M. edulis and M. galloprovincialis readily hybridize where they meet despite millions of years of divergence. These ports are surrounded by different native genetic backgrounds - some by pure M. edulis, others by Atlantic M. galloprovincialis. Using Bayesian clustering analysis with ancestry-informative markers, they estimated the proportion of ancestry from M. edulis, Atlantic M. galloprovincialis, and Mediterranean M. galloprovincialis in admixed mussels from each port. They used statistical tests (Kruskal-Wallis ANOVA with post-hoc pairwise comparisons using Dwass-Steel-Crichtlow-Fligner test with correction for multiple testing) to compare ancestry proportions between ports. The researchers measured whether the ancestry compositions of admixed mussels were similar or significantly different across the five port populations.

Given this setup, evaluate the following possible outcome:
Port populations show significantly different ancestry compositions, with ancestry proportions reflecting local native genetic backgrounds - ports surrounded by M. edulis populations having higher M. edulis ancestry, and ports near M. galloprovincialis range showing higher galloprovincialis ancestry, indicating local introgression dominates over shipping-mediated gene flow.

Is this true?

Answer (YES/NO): NO